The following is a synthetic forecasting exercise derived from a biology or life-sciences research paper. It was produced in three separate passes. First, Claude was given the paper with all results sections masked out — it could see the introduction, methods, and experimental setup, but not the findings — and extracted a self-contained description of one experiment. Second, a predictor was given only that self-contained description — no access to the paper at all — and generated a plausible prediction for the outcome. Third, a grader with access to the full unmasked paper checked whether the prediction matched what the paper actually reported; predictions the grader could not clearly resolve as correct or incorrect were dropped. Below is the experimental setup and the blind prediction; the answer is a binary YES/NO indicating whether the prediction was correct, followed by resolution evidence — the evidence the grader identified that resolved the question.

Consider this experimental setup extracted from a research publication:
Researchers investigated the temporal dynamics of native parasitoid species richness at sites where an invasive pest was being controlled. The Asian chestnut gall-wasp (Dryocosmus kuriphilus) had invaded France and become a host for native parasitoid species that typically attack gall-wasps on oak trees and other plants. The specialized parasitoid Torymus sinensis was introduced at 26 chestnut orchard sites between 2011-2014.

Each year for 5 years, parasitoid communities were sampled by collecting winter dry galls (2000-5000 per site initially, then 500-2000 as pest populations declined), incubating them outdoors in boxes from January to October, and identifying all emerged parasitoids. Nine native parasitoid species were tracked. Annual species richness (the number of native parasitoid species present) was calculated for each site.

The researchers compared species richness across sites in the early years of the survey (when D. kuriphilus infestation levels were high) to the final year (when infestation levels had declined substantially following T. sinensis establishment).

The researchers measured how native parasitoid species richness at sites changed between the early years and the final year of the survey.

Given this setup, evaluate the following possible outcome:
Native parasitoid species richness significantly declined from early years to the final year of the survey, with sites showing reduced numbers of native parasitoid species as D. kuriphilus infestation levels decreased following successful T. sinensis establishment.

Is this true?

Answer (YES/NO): YES